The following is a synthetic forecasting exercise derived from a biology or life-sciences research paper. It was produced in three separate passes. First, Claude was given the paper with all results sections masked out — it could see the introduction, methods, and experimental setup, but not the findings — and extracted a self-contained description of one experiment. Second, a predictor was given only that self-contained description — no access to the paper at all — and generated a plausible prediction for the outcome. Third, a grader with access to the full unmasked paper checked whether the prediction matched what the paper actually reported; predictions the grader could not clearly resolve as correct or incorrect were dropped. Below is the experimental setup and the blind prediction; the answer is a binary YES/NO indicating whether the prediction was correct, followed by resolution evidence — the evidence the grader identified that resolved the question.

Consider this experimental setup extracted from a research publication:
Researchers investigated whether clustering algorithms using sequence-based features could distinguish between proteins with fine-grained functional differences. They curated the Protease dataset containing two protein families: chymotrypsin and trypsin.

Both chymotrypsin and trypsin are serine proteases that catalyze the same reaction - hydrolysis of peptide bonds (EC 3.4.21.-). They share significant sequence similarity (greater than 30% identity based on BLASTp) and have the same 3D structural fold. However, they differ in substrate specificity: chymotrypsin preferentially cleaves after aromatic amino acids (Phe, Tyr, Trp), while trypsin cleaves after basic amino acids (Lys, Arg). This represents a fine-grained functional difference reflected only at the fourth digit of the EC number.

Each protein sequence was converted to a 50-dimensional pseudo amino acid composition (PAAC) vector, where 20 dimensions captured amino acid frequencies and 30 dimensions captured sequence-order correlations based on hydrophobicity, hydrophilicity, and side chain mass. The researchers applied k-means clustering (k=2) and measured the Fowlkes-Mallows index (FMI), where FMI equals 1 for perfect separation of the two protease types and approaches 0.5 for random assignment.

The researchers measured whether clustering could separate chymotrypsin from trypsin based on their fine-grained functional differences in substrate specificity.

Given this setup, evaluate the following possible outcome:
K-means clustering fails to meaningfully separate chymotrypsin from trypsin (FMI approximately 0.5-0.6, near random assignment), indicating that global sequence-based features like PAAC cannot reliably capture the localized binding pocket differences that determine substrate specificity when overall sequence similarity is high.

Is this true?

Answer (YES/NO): YES